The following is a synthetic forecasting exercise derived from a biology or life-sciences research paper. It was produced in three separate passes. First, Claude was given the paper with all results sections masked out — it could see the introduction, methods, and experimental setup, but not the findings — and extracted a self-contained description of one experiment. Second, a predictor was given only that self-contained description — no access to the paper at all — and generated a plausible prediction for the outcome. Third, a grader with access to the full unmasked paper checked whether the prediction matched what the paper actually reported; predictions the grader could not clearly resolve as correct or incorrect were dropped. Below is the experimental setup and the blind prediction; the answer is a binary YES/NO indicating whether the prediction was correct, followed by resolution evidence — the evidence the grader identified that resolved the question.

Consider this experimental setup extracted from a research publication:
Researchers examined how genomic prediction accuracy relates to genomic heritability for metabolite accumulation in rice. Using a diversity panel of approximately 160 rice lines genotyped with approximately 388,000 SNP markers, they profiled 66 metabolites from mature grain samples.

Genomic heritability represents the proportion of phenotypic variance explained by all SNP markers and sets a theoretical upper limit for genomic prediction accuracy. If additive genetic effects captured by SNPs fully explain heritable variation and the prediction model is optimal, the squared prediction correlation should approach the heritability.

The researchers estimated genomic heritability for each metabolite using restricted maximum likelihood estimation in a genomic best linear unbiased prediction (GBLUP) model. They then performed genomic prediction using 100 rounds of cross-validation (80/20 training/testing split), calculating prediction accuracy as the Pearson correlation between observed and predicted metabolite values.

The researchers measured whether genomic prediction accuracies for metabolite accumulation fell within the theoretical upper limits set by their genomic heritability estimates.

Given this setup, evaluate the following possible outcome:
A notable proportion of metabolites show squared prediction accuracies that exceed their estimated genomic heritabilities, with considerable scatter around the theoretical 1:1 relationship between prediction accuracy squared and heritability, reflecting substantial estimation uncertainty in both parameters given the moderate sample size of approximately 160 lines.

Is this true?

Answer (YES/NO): NO